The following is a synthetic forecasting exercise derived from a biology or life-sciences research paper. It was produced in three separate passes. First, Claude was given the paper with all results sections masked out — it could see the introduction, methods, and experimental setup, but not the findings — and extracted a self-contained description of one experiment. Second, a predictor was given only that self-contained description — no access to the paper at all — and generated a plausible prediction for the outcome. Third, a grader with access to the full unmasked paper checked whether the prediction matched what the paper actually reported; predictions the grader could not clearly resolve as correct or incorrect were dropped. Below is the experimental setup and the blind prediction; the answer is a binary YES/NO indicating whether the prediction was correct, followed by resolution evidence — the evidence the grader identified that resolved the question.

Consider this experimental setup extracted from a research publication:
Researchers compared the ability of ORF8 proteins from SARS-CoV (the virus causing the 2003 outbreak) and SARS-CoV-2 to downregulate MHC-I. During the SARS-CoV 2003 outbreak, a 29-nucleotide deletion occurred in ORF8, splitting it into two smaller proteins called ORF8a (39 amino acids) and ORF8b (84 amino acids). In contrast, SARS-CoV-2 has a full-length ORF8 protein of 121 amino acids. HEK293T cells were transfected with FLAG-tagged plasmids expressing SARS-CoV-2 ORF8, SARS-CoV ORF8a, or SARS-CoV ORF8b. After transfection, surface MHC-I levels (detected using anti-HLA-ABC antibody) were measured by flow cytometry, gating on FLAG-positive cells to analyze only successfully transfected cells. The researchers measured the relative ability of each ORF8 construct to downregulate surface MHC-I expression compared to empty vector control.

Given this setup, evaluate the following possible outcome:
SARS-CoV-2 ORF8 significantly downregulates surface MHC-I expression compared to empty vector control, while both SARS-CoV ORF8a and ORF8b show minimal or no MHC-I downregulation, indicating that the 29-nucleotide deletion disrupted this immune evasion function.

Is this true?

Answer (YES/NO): NO